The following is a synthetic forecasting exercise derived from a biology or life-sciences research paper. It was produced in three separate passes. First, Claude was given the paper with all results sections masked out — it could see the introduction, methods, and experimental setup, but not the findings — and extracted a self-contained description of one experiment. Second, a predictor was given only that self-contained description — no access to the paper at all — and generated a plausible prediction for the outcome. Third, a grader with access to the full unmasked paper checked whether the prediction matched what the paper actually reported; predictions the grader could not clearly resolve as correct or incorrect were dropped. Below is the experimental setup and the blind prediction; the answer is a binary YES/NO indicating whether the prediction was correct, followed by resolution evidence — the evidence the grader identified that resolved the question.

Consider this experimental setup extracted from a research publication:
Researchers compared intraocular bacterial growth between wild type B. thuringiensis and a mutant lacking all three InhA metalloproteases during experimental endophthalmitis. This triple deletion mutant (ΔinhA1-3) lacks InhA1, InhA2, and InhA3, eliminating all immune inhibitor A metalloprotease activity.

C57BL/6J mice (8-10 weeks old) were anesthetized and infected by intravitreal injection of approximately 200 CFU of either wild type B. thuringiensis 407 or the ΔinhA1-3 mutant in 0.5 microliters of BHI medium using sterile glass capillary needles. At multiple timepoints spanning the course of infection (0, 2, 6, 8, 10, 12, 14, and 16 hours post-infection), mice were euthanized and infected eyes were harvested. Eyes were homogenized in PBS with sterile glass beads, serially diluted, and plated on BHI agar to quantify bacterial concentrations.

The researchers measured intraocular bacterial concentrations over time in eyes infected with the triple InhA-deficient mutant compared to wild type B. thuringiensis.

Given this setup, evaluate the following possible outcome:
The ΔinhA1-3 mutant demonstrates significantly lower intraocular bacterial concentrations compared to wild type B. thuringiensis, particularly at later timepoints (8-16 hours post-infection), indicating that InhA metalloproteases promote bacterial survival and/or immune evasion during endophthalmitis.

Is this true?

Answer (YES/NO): YES